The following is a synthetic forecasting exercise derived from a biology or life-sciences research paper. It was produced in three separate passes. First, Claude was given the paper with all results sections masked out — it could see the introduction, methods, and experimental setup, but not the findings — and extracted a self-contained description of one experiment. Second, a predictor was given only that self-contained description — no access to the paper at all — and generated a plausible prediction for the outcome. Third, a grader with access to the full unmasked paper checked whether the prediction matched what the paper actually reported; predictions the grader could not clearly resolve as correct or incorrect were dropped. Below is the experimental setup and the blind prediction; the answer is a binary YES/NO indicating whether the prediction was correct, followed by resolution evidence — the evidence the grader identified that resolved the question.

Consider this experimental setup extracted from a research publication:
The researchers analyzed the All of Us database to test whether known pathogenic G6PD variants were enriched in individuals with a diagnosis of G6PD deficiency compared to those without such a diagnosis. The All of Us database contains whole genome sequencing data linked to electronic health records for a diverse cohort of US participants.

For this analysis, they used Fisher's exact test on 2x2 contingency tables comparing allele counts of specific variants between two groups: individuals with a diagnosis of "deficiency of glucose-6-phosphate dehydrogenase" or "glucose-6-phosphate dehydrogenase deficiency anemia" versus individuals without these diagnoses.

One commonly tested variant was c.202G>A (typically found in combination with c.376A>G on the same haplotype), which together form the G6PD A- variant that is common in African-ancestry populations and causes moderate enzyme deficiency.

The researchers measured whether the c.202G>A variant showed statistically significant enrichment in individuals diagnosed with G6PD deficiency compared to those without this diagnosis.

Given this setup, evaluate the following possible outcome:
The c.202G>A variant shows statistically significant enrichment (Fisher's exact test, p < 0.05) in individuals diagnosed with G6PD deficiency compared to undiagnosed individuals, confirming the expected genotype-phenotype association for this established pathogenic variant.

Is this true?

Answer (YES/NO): YES